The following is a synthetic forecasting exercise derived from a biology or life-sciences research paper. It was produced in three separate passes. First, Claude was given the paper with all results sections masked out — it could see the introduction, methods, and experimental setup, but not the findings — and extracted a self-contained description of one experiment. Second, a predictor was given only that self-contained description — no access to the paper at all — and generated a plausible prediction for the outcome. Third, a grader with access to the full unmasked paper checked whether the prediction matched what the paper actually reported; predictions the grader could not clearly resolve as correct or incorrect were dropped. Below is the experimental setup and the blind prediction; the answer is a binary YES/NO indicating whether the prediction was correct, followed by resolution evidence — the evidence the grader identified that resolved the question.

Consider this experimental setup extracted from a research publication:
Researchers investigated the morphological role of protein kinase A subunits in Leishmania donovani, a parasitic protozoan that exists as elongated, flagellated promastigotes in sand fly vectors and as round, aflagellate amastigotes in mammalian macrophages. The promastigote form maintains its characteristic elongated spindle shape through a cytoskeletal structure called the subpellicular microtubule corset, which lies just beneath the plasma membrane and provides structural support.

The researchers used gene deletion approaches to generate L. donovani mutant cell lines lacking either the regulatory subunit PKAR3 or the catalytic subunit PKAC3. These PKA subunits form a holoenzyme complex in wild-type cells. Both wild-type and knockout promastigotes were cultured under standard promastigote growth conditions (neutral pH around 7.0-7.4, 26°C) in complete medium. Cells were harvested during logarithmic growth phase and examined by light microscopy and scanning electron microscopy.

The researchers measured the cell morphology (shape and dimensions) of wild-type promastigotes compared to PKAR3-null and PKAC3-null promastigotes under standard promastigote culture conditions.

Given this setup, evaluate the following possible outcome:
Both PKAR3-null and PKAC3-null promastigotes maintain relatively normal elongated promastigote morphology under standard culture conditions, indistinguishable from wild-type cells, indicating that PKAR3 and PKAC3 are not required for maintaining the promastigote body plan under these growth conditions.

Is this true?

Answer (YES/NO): NO